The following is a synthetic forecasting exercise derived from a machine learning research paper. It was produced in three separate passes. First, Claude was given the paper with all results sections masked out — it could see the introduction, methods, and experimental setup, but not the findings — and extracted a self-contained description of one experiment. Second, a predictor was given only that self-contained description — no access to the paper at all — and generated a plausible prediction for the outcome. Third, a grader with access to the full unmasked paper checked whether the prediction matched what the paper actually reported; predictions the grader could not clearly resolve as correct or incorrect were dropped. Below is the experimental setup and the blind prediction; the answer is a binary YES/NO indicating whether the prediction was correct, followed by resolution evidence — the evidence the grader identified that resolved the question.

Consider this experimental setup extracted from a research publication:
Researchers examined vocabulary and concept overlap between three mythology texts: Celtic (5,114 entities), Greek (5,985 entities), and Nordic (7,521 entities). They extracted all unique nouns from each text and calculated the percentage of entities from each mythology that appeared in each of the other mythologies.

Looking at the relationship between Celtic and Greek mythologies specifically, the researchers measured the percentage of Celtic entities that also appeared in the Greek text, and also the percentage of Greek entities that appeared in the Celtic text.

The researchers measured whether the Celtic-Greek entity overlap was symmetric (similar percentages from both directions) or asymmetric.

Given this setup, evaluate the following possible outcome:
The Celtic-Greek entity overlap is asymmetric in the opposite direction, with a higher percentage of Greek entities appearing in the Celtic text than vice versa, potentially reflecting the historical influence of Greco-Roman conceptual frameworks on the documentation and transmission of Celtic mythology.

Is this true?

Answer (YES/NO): NO